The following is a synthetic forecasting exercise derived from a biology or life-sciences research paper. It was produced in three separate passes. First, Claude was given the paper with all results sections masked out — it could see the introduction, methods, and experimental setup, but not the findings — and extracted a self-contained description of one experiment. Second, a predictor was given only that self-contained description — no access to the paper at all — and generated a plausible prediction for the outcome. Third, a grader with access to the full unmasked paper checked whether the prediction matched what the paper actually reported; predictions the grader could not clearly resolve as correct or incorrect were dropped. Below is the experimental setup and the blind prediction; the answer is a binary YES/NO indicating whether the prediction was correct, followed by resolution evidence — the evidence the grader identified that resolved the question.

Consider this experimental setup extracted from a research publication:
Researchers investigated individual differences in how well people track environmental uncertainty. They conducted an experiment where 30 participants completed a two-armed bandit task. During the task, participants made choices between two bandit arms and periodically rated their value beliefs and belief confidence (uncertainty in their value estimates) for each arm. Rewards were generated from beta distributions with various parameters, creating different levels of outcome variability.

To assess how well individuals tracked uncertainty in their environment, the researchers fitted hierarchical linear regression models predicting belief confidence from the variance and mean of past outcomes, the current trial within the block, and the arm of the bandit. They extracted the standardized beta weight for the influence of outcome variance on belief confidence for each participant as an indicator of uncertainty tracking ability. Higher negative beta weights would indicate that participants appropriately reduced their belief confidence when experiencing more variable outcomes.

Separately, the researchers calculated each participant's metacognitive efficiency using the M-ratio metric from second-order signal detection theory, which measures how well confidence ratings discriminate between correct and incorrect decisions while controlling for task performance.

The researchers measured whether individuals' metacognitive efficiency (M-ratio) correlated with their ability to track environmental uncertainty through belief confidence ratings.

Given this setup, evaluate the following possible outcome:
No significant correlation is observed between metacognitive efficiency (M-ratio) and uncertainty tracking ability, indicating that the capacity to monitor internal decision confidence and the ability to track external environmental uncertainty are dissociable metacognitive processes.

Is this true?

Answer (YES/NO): NO